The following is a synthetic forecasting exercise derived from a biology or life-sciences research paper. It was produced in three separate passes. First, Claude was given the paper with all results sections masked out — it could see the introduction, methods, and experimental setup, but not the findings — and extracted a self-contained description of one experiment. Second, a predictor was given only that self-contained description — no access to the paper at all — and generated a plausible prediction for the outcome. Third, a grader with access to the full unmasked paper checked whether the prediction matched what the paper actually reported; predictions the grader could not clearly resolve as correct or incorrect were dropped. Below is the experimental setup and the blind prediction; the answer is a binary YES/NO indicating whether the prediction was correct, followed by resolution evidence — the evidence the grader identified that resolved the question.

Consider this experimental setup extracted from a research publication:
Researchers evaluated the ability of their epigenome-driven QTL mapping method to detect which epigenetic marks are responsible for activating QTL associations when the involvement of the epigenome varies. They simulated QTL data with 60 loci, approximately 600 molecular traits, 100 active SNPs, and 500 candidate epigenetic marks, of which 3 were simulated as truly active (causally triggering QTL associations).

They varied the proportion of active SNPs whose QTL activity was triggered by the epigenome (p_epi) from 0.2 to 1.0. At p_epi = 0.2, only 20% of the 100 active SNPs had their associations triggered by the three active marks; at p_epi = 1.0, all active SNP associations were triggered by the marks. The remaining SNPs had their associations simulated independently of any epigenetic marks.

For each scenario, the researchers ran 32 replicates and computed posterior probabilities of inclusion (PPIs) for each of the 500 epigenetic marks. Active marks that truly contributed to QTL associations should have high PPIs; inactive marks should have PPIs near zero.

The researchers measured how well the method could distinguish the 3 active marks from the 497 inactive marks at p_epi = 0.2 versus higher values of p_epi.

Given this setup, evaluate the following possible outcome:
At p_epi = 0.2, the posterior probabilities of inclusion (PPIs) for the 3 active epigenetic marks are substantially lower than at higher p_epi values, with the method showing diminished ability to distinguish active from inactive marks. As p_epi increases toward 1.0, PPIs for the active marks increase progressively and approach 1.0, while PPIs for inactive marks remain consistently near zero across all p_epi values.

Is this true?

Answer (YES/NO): YES